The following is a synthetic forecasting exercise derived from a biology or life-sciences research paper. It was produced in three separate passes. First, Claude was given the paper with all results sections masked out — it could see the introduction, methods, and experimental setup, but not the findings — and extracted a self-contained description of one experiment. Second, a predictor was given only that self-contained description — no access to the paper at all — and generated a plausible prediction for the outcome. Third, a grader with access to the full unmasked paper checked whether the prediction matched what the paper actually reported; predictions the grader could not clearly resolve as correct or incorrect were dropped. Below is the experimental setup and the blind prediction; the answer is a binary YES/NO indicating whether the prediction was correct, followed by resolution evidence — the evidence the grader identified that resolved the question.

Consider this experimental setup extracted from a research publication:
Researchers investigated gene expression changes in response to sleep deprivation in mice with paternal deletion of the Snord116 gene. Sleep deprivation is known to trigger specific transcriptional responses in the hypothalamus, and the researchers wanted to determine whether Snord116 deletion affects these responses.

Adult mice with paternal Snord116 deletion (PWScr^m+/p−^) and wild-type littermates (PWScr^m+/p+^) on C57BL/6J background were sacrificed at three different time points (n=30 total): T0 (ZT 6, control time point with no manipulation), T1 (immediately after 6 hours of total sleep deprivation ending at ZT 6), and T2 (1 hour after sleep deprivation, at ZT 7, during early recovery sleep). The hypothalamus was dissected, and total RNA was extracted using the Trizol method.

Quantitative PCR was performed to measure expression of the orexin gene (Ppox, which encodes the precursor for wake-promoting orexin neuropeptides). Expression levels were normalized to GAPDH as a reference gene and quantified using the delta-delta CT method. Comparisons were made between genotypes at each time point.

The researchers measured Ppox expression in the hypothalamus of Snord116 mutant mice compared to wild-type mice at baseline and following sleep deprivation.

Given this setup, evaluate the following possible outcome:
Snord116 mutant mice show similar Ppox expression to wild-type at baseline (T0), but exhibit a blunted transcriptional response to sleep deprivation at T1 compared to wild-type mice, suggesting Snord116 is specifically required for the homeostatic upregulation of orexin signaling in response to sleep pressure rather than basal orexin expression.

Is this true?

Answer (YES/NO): NO